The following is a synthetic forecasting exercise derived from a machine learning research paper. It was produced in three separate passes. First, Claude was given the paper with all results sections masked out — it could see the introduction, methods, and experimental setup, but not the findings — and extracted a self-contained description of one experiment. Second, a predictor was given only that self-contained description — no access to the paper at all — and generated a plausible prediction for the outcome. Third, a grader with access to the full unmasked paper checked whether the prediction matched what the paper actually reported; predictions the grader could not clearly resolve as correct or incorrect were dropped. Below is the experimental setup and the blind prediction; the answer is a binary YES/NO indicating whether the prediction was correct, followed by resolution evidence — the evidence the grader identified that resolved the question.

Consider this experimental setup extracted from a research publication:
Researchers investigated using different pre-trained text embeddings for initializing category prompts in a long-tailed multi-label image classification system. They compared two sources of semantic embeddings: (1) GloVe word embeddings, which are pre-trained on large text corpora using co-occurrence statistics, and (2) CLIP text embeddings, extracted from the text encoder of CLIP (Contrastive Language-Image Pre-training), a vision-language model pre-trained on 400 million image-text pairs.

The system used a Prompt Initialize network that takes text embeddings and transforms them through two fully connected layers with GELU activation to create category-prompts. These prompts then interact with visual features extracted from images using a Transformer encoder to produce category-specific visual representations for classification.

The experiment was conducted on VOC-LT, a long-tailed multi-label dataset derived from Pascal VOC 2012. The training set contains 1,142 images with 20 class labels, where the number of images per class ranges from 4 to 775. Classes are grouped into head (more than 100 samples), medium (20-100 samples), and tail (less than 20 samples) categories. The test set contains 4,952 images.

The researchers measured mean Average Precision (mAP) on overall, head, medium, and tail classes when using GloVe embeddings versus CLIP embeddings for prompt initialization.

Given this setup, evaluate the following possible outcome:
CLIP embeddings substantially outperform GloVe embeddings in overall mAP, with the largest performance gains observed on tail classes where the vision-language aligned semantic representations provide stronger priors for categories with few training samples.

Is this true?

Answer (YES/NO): NO